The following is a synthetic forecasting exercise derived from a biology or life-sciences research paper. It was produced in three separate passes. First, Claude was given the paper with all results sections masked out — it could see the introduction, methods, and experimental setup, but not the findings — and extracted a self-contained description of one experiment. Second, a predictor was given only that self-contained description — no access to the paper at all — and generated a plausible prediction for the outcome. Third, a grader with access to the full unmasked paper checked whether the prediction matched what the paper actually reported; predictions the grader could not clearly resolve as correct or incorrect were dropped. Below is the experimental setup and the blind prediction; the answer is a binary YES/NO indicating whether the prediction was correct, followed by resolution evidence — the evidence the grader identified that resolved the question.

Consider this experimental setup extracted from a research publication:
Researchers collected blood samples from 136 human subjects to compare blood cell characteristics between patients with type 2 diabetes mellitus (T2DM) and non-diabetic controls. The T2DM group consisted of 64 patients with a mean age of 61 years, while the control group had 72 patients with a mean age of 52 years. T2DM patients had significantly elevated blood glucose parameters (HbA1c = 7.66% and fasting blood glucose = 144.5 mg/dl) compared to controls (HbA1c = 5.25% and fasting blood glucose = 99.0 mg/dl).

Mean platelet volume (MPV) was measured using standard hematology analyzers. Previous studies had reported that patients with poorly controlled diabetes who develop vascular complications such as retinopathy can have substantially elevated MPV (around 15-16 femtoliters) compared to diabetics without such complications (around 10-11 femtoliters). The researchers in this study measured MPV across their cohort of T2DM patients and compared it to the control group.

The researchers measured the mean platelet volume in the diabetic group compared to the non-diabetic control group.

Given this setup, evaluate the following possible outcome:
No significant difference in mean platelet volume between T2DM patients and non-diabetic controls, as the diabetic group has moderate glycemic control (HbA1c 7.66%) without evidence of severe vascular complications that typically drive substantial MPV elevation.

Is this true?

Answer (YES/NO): NO